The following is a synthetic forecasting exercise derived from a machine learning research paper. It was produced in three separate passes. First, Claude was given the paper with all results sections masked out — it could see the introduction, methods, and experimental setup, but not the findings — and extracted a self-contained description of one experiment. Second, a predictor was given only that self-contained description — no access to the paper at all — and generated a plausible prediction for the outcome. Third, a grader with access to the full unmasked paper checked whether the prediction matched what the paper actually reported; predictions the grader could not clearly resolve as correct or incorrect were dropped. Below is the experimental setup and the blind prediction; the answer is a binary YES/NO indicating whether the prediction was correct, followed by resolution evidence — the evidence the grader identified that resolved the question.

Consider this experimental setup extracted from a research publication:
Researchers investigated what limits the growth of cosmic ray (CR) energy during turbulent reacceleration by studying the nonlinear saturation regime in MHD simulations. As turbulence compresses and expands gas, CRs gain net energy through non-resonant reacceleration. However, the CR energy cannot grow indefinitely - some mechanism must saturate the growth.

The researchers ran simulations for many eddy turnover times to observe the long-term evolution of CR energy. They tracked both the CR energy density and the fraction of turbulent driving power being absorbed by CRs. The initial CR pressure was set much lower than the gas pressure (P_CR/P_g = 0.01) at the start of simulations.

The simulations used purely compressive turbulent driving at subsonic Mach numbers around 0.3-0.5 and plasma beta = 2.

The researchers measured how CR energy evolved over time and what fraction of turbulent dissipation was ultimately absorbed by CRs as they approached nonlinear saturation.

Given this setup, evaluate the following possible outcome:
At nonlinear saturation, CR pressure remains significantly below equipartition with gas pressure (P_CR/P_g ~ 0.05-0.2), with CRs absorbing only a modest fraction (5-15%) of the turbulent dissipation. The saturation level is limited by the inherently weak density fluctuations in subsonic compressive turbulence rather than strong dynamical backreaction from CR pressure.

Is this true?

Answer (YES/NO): NO